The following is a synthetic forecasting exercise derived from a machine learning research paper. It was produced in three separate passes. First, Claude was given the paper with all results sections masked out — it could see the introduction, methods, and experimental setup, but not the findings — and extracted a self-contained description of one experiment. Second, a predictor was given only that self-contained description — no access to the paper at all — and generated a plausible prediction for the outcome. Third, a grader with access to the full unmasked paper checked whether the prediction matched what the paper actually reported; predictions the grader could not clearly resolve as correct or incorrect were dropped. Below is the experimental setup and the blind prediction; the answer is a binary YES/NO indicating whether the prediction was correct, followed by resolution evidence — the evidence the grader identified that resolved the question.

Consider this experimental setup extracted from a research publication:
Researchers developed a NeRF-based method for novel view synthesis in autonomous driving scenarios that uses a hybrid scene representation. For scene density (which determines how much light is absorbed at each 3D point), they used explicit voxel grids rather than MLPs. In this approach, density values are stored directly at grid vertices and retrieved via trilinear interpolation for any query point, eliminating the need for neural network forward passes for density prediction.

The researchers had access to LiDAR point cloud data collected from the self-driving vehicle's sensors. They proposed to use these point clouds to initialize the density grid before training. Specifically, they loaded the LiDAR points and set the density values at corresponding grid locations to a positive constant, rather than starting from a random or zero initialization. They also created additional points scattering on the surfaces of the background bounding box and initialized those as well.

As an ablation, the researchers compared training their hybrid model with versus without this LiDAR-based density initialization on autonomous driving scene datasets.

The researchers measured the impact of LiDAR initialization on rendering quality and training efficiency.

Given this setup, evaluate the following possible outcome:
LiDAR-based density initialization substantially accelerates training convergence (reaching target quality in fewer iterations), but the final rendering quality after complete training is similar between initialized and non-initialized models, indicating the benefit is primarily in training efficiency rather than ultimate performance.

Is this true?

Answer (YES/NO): NO